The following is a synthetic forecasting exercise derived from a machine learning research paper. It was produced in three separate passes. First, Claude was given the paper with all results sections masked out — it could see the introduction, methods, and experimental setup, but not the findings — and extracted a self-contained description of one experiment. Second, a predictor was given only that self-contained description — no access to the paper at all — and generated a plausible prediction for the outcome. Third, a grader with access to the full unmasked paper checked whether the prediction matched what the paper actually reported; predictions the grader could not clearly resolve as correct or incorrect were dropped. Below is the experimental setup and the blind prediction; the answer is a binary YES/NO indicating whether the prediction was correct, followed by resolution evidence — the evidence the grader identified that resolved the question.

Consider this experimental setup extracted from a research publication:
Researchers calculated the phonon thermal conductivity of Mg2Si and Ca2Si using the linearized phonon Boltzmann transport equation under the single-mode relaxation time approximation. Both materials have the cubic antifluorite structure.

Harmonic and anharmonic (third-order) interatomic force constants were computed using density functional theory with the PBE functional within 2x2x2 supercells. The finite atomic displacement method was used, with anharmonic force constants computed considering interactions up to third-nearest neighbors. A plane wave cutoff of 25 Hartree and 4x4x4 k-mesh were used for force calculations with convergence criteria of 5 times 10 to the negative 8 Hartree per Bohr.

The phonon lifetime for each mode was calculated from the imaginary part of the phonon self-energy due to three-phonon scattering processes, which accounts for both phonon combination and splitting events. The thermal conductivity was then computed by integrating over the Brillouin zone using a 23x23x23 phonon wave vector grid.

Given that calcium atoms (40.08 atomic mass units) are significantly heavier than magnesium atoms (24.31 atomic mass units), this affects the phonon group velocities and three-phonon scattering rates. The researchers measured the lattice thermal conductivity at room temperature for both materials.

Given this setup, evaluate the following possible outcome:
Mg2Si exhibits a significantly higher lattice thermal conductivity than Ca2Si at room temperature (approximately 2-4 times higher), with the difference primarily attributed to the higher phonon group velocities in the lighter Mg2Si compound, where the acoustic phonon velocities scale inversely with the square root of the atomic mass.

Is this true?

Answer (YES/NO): NO